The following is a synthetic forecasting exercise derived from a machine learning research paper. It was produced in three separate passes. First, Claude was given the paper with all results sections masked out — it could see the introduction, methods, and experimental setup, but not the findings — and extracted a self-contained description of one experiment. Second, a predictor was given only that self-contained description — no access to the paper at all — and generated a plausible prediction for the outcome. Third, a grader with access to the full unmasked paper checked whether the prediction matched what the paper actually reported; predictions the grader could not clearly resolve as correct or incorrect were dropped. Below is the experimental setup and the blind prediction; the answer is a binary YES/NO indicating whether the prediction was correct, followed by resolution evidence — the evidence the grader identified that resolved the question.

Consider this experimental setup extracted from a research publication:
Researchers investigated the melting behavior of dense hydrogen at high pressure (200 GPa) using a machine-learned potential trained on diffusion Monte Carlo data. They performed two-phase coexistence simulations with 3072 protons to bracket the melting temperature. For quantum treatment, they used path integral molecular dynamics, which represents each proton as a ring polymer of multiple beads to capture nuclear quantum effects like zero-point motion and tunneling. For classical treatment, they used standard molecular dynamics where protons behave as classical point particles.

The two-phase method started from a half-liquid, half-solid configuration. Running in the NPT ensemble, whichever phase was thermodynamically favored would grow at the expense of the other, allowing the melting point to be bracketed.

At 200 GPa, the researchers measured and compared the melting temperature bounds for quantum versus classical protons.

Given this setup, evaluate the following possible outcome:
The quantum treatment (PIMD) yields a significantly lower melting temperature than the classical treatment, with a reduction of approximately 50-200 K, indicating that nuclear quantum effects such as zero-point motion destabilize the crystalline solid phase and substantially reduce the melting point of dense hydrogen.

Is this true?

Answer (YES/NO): NO